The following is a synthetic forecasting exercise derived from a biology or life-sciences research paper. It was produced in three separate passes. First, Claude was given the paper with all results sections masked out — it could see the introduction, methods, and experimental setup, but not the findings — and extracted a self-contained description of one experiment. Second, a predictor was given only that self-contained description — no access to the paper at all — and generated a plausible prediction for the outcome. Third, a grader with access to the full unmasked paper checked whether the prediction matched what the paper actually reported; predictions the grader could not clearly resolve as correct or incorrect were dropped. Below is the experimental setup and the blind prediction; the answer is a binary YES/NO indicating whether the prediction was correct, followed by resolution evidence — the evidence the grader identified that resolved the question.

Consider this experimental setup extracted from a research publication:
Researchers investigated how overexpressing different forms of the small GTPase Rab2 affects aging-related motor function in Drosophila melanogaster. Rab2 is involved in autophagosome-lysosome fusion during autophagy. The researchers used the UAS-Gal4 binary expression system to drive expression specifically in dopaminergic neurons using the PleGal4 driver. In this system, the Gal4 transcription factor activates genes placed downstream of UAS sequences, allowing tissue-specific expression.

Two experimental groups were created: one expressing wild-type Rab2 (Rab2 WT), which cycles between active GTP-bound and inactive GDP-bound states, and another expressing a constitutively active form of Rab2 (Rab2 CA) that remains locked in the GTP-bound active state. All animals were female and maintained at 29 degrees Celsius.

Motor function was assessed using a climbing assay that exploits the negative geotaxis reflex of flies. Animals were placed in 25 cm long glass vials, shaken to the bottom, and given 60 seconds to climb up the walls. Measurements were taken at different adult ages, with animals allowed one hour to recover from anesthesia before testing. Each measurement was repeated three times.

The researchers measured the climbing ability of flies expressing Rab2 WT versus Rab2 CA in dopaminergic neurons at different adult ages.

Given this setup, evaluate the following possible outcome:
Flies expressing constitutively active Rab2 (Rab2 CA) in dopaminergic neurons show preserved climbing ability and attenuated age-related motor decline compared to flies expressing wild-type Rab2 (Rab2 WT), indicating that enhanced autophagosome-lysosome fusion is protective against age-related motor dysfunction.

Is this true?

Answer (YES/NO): YES